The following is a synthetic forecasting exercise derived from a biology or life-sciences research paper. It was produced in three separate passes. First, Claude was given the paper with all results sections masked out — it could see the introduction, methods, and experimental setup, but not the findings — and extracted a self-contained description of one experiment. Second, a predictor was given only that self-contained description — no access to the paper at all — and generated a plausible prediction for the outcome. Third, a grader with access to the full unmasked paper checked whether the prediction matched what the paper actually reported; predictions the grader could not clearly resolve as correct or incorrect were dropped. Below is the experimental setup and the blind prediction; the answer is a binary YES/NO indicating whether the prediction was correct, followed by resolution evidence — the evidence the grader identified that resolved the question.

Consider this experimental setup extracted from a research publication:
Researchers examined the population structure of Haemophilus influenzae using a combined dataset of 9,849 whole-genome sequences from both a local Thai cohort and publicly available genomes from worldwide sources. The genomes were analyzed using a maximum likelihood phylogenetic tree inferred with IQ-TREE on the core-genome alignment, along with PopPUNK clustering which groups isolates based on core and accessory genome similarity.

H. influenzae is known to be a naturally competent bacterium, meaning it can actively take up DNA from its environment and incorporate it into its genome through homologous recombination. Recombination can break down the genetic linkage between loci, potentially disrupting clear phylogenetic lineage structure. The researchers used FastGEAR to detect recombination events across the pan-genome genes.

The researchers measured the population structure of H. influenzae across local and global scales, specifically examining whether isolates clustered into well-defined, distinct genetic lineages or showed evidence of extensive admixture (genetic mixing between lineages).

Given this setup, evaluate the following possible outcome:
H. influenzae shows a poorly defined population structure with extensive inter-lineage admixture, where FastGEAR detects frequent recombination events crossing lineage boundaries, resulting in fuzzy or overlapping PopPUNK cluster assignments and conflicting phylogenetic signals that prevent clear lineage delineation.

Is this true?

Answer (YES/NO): YES